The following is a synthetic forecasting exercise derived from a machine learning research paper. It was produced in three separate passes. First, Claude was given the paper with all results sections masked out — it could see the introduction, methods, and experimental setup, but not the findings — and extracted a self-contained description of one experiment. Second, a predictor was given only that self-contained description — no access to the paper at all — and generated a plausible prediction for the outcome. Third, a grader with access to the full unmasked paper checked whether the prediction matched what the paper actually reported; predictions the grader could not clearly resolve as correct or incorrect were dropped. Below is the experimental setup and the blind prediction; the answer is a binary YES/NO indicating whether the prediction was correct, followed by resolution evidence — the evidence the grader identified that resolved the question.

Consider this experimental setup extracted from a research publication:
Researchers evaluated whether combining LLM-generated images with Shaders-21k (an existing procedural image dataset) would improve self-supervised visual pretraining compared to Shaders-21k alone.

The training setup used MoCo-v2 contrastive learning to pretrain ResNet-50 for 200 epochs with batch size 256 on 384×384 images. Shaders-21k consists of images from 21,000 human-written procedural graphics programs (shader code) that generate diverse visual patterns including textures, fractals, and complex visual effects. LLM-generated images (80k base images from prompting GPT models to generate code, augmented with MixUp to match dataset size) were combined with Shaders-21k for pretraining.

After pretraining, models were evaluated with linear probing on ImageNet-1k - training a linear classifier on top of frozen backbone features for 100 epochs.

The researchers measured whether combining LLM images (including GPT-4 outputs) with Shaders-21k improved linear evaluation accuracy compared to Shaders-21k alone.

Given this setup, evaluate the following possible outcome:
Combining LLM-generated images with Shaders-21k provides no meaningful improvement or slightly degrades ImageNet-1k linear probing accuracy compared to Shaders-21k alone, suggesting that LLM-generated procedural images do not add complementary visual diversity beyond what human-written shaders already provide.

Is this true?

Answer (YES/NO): NO